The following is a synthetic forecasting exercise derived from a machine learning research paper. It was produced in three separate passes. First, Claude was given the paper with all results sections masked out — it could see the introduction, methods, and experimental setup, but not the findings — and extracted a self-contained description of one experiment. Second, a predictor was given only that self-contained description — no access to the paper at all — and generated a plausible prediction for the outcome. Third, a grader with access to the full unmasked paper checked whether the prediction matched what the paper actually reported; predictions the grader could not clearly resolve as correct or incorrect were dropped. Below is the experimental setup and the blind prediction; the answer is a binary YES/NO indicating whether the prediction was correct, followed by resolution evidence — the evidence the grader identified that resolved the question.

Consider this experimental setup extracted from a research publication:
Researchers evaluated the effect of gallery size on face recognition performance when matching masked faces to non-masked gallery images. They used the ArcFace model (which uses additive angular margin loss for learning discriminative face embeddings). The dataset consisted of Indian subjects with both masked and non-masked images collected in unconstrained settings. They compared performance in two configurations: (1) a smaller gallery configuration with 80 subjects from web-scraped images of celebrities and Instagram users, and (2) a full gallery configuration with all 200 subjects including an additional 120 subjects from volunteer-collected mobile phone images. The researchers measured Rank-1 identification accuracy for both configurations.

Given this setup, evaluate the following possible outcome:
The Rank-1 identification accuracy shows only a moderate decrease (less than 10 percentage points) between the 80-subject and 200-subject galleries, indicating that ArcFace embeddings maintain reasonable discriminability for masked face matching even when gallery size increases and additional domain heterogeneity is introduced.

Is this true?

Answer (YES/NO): YES